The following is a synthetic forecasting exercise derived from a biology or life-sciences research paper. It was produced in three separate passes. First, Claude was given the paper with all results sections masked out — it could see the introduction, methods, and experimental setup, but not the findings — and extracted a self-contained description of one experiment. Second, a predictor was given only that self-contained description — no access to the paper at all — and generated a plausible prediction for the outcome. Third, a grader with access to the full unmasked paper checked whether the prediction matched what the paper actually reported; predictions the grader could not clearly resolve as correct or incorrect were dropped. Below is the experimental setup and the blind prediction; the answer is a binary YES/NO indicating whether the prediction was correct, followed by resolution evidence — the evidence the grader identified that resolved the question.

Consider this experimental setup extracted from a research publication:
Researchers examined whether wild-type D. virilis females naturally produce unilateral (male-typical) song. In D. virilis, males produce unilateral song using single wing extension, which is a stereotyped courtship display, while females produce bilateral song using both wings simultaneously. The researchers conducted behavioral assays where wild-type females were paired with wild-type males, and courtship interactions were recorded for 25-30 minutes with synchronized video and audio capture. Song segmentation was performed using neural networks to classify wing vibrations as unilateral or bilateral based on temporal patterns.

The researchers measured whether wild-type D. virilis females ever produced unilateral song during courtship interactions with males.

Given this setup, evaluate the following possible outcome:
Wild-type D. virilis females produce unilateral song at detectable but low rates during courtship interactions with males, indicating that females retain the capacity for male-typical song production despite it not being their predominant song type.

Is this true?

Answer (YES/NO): NO